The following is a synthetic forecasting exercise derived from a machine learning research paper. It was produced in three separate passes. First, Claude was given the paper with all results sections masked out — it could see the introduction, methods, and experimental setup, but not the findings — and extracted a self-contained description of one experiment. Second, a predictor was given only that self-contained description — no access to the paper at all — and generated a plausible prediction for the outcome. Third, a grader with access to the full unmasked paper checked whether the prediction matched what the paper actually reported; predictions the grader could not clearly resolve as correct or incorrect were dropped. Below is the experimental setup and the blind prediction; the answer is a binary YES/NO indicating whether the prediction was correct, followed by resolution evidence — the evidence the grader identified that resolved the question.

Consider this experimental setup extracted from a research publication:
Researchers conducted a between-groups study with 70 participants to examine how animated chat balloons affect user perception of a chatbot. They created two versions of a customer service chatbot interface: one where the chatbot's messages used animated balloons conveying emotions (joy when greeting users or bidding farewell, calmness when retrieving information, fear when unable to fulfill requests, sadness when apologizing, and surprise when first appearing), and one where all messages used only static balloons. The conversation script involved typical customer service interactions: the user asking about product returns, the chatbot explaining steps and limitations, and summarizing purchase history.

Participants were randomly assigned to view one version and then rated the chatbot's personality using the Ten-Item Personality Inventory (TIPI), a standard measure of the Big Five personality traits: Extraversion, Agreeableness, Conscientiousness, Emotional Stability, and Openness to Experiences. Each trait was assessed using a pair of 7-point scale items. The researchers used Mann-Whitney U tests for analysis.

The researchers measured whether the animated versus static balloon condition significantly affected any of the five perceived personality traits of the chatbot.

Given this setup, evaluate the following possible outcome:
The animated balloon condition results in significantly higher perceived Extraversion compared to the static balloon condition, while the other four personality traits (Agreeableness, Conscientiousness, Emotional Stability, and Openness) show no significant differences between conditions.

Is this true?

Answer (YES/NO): NO